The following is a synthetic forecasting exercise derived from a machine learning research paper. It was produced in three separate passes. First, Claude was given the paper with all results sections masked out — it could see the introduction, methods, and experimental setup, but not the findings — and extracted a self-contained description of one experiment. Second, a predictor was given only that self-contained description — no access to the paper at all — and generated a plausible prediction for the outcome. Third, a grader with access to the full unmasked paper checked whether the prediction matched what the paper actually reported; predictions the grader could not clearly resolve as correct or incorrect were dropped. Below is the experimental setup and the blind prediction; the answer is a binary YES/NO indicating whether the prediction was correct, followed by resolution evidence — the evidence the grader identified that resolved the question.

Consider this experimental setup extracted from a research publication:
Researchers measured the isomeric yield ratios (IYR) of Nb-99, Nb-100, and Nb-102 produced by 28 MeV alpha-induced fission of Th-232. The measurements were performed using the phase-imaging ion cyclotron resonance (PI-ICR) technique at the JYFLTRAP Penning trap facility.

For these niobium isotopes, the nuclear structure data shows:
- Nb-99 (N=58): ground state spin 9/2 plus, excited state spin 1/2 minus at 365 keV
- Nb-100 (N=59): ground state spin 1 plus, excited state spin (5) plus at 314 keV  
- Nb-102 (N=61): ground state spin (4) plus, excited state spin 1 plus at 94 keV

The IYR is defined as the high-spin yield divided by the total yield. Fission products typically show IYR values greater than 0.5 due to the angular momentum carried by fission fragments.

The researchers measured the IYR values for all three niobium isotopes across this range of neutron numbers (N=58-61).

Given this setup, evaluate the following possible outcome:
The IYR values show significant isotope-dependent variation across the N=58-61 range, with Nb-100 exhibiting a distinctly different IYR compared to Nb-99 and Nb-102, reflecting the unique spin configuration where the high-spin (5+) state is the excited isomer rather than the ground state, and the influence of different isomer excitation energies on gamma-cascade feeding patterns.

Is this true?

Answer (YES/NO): NO